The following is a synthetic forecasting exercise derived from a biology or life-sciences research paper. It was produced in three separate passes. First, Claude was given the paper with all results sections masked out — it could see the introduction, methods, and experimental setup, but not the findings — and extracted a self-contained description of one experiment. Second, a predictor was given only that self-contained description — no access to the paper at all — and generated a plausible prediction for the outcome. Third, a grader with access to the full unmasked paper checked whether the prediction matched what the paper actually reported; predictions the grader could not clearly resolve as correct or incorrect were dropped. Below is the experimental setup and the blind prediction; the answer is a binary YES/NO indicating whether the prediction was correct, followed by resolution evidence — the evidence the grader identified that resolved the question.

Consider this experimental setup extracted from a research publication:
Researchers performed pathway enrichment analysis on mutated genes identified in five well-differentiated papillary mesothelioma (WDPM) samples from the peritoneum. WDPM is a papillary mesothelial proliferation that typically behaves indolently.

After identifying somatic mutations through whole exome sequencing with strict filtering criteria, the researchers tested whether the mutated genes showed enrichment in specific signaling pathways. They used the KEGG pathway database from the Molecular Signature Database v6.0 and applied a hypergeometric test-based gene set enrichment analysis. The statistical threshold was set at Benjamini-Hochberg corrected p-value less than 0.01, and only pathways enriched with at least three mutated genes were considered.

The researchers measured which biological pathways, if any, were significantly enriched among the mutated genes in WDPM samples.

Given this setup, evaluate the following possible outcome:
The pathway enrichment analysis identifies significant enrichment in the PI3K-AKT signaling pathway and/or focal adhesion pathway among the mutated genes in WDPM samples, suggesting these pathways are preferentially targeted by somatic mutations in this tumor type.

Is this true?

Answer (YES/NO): YES